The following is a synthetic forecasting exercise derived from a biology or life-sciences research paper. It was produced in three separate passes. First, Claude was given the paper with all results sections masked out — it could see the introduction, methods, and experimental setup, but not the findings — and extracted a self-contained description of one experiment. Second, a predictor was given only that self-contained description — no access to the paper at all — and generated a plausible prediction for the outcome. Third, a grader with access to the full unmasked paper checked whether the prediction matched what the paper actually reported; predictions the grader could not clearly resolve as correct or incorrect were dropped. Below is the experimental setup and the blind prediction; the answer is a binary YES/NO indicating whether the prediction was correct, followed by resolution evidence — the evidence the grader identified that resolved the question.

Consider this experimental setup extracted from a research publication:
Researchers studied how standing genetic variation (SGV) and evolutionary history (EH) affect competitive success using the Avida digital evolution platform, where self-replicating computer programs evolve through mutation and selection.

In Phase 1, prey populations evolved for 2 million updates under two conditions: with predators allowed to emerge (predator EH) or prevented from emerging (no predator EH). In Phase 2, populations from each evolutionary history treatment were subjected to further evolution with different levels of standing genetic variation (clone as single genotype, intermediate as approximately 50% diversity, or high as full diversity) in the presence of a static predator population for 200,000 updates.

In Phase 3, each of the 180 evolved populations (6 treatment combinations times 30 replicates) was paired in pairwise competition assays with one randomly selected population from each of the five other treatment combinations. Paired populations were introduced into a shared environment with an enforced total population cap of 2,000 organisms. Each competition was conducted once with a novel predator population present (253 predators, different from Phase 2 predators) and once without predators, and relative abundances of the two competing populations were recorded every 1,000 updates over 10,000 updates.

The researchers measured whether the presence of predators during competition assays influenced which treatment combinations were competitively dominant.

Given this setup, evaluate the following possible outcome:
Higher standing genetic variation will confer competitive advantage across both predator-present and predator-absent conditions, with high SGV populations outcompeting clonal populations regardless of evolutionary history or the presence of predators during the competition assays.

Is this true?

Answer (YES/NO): NO